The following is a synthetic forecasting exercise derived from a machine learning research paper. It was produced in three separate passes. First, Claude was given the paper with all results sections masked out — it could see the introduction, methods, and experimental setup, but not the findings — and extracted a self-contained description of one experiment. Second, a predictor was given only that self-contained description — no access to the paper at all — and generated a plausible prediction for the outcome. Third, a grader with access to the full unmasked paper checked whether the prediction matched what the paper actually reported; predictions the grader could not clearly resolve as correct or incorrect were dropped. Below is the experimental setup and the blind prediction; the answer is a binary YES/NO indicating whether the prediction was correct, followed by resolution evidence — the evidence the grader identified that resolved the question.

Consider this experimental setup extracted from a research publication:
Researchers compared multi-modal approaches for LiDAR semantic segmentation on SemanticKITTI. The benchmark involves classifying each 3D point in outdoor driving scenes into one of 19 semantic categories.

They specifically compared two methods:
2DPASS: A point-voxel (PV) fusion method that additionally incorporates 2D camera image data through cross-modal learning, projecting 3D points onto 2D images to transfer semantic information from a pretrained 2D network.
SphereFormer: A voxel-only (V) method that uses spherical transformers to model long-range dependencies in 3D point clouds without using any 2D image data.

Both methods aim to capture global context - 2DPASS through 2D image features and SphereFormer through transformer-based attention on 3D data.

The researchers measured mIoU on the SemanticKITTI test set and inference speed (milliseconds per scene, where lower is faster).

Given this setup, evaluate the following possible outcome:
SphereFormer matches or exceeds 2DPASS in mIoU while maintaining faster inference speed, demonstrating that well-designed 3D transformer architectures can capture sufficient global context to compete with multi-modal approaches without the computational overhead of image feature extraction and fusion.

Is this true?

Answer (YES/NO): NO